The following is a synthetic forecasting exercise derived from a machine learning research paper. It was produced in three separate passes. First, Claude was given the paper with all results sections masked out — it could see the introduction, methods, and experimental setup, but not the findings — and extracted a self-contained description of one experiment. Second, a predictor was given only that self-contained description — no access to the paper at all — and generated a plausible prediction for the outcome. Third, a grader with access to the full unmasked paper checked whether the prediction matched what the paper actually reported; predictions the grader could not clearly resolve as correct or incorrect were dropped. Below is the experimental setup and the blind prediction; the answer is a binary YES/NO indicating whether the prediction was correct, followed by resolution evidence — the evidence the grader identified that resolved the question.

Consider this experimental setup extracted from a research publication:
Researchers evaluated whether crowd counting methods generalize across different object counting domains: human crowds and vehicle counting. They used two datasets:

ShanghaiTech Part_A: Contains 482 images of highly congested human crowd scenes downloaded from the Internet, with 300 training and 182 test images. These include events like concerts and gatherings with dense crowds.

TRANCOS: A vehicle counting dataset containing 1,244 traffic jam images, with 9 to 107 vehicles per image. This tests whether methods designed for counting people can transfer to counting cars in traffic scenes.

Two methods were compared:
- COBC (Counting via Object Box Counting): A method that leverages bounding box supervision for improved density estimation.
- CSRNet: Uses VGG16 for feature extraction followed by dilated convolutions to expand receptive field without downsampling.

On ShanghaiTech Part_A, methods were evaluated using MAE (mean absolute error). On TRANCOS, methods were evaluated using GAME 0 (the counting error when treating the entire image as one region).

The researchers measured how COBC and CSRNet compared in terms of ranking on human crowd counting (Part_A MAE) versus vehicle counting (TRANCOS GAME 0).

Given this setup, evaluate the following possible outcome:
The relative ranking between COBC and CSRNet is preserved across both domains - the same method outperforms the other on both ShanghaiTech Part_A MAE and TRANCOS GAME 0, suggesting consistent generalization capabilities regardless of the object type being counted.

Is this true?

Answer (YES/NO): YES